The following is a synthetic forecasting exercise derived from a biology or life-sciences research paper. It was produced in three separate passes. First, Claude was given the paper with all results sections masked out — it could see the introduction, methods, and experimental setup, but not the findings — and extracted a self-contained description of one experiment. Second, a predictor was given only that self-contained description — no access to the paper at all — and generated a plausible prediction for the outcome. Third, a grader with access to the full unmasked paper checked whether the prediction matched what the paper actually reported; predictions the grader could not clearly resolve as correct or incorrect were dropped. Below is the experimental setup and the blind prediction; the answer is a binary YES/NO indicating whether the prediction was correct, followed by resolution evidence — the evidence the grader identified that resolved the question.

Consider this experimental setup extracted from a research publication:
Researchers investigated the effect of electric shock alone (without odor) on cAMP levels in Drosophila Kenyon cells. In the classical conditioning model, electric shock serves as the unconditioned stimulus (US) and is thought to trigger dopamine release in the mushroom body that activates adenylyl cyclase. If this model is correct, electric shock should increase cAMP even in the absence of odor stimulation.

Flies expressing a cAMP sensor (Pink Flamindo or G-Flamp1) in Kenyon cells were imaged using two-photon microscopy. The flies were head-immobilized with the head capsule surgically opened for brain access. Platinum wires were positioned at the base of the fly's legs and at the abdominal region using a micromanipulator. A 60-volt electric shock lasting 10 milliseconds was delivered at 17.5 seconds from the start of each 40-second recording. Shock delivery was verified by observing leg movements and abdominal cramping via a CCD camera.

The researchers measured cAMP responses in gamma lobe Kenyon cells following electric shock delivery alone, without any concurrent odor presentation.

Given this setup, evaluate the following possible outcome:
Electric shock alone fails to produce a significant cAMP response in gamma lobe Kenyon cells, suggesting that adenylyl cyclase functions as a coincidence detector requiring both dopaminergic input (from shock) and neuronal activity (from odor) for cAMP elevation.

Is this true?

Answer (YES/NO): NO